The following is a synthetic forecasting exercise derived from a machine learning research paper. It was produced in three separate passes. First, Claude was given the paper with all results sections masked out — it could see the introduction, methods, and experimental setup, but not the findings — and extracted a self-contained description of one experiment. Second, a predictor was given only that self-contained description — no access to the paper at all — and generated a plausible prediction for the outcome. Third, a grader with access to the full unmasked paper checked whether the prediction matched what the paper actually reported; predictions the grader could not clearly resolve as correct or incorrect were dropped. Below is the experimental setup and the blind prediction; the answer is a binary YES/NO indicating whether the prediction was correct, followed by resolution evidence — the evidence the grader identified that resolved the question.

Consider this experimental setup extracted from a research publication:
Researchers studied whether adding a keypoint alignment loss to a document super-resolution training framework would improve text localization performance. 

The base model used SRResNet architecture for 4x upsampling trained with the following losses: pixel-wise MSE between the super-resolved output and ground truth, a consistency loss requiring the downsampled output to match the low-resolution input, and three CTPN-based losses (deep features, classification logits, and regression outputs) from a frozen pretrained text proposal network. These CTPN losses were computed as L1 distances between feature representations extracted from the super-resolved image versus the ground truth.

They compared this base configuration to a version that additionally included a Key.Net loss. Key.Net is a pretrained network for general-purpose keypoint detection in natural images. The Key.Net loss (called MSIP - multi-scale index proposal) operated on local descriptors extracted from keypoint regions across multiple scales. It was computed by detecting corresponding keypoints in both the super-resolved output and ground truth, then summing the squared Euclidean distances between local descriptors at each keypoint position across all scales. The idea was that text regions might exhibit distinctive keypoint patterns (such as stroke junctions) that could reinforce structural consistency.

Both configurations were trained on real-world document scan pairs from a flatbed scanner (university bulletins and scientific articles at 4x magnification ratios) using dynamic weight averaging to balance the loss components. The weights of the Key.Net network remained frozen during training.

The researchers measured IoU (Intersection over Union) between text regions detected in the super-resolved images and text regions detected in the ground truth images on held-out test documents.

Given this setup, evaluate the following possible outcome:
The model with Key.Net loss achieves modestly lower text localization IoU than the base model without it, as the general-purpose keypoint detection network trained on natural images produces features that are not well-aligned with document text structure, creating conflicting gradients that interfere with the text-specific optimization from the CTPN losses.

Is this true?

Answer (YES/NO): NO